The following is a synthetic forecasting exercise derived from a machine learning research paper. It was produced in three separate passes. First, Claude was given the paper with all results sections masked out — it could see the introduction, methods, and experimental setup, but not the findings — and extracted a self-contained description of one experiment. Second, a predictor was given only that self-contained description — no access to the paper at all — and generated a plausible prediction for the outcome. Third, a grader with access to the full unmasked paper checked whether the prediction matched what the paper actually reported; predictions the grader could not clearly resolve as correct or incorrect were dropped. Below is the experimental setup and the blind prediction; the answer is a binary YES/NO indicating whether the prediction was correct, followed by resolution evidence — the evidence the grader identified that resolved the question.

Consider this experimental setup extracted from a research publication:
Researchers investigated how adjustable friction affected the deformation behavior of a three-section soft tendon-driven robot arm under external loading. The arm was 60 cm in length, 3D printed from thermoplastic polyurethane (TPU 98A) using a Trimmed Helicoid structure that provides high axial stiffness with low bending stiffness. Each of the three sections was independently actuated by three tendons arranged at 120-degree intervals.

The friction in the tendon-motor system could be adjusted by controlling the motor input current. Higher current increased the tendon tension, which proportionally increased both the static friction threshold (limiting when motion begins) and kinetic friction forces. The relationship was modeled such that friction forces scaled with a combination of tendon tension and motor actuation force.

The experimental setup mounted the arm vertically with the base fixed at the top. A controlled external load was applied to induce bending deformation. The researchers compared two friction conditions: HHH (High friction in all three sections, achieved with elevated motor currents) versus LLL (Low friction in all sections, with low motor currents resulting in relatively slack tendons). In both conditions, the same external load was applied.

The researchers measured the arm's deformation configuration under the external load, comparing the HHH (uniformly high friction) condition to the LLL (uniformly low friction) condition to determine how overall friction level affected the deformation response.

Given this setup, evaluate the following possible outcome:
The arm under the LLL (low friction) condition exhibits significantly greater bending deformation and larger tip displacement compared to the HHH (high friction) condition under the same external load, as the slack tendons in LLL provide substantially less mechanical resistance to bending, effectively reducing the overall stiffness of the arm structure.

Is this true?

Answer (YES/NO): YES